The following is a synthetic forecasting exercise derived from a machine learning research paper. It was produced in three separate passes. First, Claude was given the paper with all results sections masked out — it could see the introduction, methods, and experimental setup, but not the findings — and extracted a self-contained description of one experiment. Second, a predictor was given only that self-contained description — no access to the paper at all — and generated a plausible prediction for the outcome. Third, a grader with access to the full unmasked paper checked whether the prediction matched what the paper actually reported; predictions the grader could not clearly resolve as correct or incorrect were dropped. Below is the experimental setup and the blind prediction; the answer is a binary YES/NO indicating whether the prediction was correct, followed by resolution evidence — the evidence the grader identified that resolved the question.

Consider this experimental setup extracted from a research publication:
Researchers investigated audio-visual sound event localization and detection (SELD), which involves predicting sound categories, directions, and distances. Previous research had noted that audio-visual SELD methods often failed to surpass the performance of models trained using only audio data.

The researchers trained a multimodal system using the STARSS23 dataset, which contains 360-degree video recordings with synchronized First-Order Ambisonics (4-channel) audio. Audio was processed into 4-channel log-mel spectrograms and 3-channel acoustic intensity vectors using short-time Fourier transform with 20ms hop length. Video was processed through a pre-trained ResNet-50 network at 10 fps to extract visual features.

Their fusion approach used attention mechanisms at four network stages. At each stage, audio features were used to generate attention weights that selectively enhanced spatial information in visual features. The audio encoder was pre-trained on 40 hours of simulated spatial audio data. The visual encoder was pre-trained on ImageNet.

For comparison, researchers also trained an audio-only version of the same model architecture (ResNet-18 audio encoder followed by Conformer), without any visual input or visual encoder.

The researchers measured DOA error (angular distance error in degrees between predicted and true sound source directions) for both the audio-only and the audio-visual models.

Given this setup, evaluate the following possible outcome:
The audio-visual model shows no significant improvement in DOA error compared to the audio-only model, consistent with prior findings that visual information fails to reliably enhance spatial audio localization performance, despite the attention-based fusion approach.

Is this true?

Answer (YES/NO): NO